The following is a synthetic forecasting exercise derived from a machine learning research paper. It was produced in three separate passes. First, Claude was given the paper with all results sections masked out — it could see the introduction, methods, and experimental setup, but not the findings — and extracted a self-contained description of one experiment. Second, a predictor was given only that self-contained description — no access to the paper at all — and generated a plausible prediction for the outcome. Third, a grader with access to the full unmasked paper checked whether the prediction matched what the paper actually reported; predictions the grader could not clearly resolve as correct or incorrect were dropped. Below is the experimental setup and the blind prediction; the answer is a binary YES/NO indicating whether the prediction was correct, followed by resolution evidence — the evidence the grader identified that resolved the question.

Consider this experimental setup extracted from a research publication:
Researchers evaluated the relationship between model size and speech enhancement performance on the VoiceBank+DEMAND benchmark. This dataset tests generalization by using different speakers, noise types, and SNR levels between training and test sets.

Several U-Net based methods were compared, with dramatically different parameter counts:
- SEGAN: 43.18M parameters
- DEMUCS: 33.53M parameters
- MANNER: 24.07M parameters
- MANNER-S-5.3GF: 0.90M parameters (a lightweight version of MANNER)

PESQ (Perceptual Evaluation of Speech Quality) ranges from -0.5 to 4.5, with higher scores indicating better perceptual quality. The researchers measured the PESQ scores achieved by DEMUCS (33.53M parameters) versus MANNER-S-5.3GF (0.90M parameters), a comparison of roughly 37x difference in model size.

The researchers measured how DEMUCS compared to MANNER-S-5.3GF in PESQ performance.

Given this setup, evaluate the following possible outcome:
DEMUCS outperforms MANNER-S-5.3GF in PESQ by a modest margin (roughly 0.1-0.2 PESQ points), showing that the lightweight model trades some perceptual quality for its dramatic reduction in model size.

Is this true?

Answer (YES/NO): NO